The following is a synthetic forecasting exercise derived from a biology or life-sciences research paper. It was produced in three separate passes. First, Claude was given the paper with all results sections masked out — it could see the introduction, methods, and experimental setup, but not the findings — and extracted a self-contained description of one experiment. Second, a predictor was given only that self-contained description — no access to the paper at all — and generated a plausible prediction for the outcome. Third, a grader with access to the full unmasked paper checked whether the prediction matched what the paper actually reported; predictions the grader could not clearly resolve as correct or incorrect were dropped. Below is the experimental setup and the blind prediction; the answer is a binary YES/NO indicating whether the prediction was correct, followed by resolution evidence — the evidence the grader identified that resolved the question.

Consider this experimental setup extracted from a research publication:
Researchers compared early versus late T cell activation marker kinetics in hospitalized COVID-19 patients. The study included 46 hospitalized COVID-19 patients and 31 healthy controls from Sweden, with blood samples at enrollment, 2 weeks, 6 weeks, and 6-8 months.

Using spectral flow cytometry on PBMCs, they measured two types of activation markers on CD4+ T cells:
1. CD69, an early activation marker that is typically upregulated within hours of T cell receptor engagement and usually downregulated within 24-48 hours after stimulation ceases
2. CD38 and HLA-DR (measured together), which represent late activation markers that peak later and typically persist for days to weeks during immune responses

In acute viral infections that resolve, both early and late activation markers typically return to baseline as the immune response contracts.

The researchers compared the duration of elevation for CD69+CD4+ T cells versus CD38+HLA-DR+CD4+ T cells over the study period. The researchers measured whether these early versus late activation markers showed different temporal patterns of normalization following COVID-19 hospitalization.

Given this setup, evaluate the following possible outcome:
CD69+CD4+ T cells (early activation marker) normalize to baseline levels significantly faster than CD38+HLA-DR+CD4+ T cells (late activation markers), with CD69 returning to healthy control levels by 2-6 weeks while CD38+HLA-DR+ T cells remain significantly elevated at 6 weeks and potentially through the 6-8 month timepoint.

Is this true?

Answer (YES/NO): NO